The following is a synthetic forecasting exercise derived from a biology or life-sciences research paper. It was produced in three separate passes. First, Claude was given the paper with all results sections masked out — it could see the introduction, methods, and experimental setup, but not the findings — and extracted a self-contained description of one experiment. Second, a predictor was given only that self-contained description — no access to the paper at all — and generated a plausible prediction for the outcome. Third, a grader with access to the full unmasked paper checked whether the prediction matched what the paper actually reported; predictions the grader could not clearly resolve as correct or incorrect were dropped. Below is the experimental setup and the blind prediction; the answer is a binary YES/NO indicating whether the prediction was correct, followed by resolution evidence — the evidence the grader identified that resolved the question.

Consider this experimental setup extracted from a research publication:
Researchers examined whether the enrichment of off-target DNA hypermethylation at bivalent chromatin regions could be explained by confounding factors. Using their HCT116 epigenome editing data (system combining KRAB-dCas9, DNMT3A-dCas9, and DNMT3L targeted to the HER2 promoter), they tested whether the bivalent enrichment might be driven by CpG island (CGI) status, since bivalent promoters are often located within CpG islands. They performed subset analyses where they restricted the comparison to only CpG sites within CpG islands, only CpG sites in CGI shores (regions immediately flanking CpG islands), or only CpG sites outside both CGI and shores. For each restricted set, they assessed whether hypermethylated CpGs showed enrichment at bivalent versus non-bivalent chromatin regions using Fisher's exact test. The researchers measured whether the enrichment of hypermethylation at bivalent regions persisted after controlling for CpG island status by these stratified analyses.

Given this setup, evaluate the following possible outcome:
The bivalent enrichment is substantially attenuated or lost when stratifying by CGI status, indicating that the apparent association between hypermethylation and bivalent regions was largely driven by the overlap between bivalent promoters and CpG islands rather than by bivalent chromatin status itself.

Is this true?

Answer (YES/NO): NO